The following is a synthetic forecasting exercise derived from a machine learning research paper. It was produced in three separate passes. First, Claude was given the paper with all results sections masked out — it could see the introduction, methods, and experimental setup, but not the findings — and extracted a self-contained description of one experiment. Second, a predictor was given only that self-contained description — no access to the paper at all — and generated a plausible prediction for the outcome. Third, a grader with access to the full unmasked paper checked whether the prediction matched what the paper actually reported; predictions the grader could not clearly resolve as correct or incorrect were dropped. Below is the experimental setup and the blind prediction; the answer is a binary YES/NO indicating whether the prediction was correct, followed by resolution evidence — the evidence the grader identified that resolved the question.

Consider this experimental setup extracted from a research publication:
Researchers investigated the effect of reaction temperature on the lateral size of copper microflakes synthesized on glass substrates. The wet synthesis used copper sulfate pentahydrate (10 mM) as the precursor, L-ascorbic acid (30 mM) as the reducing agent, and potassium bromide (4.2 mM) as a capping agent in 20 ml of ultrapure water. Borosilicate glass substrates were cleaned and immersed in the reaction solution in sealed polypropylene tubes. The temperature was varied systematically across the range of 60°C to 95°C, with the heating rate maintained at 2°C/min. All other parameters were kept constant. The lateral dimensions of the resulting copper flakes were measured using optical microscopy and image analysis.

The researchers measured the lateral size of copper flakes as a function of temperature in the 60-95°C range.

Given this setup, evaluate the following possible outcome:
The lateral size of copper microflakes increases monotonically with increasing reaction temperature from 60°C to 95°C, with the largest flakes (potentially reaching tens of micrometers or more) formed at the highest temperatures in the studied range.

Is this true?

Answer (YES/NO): NO